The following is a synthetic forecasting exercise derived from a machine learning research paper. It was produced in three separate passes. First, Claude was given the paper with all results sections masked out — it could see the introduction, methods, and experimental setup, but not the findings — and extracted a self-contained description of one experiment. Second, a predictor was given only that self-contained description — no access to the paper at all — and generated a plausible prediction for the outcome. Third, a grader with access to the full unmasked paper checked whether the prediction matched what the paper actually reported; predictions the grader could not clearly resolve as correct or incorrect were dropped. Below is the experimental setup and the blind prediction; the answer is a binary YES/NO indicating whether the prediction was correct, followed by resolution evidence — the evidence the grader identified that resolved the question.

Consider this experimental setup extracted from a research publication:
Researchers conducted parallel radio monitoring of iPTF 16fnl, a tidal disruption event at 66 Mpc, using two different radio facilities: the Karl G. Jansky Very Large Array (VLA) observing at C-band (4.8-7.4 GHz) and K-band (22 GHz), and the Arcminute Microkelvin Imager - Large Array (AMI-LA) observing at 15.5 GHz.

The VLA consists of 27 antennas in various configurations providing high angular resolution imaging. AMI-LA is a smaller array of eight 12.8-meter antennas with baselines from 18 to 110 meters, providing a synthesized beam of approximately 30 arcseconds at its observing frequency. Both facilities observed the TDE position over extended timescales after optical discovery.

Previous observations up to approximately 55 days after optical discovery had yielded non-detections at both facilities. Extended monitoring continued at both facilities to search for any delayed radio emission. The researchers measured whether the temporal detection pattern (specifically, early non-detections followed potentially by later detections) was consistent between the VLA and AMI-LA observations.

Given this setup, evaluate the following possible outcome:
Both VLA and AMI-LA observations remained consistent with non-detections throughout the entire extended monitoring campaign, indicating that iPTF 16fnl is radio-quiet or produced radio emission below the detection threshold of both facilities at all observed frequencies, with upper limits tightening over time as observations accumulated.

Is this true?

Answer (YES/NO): NO